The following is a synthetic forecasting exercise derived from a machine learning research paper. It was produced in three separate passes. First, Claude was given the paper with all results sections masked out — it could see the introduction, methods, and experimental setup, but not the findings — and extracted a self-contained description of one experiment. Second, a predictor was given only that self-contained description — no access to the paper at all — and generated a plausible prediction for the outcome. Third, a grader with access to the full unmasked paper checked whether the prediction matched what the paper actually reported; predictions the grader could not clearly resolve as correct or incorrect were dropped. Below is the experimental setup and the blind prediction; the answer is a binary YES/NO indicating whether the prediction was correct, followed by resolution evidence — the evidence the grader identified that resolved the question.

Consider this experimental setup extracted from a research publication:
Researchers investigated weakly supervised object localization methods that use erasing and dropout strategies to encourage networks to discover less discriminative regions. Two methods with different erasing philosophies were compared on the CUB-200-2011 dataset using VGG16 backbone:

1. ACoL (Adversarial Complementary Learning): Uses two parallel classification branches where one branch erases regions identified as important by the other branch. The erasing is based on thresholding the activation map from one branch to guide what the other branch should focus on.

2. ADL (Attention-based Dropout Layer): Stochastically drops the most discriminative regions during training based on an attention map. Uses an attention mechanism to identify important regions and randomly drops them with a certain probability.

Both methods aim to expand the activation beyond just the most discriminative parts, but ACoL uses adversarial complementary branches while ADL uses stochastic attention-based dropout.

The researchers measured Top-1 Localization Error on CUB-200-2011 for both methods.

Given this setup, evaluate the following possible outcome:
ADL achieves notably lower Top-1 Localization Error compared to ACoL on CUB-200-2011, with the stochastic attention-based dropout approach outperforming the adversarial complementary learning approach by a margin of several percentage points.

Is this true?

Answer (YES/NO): YES